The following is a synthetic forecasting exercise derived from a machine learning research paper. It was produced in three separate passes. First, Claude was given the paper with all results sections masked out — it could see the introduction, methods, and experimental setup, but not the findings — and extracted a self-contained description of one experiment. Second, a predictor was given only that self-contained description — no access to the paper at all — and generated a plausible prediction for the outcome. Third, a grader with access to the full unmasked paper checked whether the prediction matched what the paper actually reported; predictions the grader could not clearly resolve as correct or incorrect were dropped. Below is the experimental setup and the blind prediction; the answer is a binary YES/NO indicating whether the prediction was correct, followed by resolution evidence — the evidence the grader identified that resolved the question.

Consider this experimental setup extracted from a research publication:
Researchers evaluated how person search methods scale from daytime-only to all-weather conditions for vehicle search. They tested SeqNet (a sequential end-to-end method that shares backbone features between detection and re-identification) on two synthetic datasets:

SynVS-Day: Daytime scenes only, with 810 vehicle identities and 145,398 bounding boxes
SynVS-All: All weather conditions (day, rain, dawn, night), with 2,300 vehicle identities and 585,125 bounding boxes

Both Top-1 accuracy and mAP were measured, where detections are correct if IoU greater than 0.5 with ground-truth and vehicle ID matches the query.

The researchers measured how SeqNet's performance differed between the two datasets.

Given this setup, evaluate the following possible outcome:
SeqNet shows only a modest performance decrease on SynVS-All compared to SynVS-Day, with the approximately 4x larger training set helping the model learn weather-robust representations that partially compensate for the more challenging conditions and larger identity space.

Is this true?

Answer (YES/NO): NO